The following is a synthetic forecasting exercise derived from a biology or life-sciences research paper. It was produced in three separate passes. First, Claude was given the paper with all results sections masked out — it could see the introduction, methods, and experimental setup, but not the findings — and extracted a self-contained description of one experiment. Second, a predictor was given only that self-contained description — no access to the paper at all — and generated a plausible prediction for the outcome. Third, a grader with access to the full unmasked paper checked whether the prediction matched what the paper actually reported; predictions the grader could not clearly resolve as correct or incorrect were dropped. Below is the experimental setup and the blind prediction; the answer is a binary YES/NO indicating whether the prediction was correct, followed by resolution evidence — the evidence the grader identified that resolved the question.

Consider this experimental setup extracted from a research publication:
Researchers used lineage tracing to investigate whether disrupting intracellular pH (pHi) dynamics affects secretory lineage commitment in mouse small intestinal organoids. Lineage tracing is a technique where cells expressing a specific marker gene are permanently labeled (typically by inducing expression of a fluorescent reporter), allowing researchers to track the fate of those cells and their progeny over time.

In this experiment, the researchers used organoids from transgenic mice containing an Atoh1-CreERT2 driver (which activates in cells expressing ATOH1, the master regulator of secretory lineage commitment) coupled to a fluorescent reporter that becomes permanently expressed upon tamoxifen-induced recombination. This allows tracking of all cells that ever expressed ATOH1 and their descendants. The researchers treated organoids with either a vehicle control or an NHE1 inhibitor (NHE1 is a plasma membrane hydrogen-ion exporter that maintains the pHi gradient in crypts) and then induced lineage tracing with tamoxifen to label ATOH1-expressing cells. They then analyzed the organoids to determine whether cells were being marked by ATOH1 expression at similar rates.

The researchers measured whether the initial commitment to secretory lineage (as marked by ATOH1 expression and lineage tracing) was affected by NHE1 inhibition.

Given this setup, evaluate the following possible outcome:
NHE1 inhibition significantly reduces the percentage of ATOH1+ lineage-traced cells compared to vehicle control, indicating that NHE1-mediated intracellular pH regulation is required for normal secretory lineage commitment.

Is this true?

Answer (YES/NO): NO